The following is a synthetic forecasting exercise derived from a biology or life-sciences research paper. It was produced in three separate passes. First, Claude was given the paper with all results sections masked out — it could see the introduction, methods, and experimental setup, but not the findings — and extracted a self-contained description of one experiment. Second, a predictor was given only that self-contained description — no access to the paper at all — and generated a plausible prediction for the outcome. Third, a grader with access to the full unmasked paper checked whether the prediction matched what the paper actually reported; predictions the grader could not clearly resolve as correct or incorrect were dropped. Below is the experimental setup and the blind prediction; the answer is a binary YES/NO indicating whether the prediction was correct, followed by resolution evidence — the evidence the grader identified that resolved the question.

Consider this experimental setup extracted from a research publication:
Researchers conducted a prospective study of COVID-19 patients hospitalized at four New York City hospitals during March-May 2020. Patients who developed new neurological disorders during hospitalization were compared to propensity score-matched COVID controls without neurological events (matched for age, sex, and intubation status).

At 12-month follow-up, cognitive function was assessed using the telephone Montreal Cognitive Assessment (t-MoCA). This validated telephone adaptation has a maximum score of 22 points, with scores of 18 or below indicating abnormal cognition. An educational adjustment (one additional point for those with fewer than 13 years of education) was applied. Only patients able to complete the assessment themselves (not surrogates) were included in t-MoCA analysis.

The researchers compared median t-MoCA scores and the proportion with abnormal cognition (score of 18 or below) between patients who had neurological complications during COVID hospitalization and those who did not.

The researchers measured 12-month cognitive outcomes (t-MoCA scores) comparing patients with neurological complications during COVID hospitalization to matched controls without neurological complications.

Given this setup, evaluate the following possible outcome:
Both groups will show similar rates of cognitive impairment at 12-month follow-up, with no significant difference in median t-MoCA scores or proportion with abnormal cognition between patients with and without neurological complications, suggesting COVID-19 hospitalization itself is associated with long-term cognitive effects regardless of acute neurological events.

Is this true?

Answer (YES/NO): YES